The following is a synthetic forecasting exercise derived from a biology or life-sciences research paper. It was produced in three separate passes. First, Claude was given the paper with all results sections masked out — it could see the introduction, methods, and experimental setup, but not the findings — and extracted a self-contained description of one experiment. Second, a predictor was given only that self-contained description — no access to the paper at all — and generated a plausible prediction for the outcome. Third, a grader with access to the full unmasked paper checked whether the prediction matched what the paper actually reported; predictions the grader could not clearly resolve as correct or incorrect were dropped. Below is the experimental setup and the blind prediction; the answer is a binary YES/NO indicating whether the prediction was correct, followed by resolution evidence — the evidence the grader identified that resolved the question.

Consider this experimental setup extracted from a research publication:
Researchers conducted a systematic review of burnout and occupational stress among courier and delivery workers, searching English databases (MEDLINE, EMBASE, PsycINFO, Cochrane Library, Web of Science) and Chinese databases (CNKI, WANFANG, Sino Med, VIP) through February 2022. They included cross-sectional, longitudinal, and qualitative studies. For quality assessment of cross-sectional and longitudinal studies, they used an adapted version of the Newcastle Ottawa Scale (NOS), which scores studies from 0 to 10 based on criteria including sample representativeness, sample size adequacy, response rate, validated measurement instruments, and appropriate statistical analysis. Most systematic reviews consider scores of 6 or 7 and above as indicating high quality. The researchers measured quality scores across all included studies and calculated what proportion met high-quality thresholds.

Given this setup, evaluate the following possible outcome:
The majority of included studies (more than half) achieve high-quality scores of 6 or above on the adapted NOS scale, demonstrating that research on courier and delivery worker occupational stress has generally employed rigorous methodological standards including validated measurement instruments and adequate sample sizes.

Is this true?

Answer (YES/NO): NO